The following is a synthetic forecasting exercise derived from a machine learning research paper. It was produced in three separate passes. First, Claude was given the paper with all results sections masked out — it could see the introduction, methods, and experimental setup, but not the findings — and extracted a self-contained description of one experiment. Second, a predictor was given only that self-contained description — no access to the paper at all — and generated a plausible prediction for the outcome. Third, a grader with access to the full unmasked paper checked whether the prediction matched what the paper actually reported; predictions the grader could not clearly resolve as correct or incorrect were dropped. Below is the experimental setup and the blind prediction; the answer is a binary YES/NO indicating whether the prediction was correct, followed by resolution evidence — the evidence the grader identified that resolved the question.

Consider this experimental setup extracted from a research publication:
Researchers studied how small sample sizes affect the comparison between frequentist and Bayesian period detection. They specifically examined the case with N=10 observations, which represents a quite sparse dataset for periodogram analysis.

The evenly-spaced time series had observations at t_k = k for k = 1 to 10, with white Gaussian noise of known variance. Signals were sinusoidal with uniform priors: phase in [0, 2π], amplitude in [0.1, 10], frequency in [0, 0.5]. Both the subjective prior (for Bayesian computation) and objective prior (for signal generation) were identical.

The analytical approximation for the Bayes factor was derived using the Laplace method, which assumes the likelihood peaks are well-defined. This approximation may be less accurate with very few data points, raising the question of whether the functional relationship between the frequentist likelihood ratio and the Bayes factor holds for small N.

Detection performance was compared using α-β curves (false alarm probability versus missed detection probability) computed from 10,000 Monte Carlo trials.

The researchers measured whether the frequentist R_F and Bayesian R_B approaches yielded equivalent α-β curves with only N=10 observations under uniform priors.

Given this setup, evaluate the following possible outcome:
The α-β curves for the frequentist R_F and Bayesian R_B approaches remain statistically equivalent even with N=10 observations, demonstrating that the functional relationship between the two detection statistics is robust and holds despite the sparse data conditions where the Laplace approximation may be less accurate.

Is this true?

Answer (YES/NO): YES